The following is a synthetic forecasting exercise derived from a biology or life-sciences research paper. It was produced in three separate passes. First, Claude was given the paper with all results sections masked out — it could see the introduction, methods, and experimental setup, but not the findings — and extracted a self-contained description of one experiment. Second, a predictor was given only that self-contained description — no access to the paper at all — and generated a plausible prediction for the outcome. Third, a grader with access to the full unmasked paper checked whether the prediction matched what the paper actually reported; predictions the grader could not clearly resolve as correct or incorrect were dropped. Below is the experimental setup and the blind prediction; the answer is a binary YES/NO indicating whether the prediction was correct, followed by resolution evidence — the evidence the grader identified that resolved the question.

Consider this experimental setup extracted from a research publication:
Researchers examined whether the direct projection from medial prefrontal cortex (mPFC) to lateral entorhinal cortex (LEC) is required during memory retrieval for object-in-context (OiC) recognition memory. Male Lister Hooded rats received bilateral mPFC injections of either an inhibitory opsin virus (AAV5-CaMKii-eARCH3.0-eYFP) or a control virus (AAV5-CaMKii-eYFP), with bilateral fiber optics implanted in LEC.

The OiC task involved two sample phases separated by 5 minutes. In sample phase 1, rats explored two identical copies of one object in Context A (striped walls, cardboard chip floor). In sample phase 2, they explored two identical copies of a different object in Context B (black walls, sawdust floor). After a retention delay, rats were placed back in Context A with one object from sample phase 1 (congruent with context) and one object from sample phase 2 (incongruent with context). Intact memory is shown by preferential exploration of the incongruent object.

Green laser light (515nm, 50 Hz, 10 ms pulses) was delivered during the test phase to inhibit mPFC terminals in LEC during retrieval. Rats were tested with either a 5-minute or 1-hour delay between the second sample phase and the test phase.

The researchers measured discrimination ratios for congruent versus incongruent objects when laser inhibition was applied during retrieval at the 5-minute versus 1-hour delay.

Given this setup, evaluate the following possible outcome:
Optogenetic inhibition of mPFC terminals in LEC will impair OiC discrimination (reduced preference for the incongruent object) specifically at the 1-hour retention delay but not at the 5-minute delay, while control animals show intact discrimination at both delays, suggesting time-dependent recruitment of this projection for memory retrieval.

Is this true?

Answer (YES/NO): YES